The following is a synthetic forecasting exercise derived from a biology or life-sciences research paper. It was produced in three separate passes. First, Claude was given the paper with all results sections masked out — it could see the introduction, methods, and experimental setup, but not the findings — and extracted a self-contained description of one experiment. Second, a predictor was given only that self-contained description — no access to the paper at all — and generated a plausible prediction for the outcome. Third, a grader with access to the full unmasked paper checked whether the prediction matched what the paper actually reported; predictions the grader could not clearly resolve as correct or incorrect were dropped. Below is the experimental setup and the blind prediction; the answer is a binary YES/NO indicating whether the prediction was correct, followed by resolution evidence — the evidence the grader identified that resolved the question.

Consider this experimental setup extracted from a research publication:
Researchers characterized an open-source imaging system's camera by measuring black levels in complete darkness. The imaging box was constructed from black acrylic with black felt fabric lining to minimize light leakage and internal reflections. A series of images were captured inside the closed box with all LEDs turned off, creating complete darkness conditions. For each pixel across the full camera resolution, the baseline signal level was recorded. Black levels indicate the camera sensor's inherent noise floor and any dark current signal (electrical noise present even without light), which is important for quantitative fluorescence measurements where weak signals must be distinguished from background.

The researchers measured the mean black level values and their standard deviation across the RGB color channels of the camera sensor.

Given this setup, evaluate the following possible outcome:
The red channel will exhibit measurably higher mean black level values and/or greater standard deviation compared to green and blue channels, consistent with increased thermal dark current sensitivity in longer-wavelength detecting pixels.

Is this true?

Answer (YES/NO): NO